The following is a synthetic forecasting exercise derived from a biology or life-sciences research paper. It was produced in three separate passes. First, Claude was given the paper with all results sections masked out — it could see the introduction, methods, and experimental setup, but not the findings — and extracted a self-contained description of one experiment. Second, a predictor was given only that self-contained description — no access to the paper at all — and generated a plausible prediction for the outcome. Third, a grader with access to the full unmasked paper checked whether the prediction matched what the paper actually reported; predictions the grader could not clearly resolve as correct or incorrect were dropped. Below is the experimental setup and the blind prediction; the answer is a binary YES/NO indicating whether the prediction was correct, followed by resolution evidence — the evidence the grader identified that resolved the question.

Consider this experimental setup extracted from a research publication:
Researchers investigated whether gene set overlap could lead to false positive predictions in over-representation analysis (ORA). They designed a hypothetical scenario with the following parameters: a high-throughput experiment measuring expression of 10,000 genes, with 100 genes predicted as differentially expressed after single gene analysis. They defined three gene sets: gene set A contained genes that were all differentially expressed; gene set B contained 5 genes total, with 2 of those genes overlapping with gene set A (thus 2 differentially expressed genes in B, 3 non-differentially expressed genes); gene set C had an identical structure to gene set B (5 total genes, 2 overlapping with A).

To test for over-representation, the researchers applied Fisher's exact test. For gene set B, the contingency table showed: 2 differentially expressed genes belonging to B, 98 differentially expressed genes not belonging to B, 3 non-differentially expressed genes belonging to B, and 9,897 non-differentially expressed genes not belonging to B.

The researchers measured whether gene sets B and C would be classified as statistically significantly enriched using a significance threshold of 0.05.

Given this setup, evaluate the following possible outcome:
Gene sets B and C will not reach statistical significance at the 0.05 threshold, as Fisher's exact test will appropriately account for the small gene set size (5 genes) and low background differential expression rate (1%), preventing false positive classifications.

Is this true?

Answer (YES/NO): NO